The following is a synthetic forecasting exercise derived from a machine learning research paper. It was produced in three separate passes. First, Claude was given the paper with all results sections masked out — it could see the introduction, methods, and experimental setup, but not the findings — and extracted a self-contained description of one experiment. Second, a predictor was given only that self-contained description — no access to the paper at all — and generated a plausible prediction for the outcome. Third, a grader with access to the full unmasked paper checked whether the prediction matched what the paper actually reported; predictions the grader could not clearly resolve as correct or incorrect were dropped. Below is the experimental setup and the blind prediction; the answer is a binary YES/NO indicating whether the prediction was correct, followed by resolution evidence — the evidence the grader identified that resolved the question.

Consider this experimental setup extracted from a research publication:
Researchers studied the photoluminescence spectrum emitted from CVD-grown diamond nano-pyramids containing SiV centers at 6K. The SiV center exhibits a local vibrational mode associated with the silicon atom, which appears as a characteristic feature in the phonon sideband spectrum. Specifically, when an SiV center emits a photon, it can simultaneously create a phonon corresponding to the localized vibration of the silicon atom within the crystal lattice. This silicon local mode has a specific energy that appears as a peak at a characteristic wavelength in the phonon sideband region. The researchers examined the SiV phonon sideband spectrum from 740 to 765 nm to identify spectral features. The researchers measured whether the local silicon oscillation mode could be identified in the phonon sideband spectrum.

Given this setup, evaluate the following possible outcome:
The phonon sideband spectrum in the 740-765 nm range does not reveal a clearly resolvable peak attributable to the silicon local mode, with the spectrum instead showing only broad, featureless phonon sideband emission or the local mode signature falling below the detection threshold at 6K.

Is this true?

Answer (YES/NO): NO